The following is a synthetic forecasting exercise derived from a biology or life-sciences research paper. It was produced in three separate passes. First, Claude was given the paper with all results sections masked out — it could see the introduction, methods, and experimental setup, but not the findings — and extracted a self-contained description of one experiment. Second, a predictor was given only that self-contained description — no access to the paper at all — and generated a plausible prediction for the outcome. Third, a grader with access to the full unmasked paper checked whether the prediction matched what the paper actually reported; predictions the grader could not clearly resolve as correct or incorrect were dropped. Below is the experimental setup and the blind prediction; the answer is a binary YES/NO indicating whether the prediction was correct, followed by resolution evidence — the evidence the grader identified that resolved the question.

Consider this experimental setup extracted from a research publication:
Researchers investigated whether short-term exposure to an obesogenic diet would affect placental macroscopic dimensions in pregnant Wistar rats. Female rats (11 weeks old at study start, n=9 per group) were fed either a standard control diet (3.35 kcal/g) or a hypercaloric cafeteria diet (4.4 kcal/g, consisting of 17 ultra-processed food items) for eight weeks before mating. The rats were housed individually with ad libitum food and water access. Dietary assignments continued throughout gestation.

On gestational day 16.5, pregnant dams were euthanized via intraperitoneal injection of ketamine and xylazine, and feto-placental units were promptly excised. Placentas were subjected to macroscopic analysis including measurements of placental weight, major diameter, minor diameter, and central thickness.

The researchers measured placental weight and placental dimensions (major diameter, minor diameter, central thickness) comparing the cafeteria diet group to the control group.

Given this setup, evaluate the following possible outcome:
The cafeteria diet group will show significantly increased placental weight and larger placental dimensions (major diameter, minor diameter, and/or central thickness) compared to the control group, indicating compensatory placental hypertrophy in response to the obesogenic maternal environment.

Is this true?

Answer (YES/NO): NO